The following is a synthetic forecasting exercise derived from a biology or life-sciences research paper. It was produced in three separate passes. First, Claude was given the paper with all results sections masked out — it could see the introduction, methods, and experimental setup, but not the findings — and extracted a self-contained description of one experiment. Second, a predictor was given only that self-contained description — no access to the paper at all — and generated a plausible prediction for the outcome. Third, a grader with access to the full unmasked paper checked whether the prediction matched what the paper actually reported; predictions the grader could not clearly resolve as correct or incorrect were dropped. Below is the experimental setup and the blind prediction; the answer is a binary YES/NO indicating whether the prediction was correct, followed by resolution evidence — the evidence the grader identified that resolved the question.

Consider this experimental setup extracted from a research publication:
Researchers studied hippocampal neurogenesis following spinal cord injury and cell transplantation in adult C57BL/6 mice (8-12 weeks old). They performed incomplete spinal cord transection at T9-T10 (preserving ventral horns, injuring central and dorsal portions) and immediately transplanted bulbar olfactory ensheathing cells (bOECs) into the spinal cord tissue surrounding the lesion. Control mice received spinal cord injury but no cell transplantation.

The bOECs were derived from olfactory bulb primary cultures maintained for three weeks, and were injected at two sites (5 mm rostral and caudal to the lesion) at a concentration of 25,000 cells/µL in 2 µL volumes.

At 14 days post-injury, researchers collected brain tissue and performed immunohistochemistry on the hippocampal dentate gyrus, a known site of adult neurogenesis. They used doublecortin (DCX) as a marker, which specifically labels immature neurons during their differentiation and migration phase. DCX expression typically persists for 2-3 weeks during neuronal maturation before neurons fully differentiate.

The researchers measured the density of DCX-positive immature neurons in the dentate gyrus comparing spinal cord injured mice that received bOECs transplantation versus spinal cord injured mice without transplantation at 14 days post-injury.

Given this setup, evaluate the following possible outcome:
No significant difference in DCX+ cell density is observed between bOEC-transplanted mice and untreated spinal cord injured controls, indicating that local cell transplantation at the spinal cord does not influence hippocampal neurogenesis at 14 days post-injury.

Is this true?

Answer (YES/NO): NO